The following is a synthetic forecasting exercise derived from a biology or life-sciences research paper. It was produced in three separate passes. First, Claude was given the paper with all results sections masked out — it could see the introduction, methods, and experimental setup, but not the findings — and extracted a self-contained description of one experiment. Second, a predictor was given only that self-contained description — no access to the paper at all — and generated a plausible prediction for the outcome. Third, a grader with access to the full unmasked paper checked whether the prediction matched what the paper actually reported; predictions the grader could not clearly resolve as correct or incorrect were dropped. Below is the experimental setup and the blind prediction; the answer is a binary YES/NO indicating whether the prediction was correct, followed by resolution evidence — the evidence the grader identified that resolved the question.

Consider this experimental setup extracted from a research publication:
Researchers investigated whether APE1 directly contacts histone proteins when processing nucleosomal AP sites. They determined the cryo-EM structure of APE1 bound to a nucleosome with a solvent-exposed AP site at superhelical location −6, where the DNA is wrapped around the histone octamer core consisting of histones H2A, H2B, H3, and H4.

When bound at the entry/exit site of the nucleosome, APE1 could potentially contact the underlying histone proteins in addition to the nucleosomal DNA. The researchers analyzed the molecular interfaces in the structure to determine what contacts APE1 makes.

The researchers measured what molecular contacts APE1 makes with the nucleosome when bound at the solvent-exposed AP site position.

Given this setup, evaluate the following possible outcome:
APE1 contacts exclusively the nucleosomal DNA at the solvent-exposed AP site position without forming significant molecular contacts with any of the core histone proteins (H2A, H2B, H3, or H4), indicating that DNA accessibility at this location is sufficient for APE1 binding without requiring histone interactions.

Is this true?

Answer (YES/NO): YES